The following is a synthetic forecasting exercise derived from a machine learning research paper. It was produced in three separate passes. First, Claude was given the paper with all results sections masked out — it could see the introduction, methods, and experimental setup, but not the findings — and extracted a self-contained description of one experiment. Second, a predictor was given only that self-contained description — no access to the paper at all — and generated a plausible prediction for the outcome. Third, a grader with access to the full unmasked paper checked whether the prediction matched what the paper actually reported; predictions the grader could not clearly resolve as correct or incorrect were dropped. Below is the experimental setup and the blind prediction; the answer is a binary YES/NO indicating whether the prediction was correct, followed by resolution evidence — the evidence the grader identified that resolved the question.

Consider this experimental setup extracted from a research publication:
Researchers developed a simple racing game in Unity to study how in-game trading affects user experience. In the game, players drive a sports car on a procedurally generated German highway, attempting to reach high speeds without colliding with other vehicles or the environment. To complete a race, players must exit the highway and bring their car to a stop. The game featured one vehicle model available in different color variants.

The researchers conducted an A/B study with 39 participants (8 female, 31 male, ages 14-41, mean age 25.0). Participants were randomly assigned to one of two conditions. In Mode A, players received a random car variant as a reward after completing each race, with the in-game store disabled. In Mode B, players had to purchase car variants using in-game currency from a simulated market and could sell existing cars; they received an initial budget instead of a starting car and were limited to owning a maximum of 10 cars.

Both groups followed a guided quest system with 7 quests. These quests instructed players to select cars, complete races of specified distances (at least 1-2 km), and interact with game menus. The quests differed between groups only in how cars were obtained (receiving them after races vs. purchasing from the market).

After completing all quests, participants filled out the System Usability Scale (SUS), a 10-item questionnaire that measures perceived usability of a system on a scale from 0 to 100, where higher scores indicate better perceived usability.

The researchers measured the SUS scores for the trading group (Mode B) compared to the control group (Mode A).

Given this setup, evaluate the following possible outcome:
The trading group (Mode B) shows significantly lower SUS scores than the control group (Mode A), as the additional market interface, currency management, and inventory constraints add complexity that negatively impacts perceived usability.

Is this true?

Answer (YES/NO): NO